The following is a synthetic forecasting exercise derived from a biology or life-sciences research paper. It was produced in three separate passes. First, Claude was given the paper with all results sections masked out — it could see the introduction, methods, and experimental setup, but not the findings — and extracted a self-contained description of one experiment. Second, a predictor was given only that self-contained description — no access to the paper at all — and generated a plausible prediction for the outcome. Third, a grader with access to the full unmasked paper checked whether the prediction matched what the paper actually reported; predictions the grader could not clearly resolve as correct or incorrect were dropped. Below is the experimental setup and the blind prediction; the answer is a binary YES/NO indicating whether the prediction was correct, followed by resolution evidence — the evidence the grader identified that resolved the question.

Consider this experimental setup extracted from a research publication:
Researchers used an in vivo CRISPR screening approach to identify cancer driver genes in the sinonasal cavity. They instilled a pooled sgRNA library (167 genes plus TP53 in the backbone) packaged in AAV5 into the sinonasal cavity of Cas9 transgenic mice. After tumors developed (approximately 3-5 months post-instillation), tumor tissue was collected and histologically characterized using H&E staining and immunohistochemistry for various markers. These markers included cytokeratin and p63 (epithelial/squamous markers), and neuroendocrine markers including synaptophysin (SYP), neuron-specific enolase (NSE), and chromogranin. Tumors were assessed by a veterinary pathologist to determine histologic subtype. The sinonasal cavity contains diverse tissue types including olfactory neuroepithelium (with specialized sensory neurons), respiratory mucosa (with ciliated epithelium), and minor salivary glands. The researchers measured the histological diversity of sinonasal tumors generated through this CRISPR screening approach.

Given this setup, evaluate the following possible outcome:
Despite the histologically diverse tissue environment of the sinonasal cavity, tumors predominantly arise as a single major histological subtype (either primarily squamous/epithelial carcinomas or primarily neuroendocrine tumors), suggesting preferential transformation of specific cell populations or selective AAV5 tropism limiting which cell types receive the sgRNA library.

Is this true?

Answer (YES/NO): NO